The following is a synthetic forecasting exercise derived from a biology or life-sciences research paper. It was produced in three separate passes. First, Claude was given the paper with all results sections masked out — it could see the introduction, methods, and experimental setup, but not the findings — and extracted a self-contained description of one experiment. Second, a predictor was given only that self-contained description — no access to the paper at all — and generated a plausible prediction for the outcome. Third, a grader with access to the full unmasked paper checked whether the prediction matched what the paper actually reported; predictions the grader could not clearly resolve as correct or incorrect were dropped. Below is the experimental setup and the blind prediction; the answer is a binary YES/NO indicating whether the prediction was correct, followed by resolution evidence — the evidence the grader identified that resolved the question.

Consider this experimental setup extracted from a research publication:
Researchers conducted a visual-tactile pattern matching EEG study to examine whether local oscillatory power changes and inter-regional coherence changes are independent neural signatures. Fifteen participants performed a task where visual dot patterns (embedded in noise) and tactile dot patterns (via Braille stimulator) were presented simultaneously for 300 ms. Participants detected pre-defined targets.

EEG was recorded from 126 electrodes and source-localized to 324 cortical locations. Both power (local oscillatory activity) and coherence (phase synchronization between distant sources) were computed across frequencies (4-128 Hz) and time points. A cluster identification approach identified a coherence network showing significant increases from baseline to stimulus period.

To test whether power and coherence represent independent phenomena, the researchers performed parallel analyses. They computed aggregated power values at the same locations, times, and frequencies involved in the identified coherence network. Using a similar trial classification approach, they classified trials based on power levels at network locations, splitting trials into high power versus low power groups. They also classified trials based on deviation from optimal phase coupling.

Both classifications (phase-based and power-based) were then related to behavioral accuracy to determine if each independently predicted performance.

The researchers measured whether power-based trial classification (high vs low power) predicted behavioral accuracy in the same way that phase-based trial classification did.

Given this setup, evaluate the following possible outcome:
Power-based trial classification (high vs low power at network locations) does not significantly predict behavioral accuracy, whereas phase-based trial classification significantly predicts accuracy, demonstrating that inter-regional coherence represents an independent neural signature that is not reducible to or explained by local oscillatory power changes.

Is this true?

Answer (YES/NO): YES